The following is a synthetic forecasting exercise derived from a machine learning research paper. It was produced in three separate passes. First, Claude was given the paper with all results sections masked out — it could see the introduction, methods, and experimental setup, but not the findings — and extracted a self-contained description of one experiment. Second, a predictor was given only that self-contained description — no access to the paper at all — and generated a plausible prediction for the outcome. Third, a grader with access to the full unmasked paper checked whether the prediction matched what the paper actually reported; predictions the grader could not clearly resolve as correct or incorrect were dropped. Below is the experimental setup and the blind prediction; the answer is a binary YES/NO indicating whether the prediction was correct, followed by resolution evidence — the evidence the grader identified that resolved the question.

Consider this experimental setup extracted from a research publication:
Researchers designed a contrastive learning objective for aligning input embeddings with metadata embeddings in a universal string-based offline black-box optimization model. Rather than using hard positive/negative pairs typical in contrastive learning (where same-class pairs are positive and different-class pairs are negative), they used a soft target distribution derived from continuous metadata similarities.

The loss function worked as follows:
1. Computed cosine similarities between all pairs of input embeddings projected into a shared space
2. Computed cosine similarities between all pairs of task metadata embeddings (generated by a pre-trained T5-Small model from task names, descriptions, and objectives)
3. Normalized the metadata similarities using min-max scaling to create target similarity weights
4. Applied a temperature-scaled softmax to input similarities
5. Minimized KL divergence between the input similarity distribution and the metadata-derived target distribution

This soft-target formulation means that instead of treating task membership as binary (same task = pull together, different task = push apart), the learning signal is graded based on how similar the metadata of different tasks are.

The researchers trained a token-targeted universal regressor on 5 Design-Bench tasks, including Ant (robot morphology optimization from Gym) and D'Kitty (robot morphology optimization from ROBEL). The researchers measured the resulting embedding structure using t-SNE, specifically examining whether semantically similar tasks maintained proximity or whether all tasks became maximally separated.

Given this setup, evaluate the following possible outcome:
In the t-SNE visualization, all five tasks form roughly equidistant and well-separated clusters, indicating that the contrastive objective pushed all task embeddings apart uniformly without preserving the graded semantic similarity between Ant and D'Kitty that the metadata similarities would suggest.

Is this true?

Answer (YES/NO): NO